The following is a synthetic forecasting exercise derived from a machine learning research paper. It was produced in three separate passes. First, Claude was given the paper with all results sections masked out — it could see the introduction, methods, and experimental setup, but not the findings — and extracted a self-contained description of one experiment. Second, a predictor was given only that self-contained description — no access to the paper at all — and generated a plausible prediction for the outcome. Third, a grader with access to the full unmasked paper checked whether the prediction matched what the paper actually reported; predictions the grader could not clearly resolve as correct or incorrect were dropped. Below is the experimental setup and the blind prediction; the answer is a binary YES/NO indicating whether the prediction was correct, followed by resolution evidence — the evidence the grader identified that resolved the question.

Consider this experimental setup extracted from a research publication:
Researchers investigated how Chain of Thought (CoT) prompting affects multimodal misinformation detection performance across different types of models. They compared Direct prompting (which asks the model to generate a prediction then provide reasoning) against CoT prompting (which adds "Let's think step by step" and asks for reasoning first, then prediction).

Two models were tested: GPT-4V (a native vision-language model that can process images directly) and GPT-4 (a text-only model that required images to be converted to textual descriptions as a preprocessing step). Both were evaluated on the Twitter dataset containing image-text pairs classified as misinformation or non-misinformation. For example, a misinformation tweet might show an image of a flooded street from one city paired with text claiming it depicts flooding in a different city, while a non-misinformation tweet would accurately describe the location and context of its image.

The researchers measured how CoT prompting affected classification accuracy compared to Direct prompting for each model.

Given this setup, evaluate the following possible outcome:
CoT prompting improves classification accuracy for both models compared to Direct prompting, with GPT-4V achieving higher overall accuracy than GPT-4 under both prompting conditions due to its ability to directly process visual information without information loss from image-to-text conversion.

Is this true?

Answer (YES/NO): NO